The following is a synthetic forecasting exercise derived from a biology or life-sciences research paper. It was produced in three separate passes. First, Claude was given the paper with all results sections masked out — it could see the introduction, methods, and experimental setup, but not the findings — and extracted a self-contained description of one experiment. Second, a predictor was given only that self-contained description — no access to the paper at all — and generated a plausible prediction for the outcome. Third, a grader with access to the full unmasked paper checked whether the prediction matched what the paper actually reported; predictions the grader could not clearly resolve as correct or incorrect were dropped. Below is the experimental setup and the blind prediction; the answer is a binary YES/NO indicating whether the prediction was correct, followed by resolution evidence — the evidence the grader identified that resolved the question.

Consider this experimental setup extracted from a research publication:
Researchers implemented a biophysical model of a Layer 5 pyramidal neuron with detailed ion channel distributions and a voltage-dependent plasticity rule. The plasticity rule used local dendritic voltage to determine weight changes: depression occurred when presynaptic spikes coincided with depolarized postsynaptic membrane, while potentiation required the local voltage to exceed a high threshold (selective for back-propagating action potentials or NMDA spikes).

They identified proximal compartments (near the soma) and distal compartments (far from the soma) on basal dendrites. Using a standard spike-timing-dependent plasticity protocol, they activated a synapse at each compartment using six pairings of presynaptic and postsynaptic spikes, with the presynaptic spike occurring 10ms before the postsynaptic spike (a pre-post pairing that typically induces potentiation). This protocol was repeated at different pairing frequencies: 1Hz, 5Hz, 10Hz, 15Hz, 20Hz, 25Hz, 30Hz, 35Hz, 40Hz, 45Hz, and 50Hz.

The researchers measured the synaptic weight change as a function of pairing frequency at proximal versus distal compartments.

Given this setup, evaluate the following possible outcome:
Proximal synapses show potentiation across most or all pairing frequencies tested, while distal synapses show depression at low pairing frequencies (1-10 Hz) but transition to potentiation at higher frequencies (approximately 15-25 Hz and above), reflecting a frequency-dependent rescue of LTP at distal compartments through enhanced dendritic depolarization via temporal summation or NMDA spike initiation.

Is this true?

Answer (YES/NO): NO